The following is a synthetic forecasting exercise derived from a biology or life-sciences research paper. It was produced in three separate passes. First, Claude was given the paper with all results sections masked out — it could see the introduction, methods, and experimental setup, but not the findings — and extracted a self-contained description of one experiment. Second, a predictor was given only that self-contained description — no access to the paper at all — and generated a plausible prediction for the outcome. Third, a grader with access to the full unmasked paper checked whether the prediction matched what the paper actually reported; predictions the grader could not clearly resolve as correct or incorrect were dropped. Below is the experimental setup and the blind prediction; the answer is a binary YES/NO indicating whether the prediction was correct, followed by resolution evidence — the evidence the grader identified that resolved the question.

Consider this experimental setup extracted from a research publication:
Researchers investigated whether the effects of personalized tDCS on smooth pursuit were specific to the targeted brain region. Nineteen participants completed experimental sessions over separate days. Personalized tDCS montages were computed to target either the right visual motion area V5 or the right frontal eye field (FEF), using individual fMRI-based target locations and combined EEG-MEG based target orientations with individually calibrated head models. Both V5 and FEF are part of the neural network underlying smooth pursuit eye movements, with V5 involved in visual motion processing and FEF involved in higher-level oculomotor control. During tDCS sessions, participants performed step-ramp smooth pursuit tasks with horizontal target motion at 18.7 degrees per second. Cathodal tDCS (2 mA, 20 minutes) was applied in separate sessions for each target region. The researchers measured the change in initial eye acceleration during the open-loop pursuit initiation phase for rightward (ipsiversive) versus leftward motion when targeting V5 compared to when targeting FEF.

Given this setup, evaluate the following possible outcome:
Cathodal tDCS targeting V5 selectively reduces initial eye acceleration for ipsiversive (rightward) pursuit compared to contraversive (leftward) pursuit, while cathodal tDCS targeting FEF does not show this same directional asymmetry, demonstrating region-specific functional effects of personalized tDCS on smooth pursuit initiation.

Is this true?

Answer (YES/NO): NO